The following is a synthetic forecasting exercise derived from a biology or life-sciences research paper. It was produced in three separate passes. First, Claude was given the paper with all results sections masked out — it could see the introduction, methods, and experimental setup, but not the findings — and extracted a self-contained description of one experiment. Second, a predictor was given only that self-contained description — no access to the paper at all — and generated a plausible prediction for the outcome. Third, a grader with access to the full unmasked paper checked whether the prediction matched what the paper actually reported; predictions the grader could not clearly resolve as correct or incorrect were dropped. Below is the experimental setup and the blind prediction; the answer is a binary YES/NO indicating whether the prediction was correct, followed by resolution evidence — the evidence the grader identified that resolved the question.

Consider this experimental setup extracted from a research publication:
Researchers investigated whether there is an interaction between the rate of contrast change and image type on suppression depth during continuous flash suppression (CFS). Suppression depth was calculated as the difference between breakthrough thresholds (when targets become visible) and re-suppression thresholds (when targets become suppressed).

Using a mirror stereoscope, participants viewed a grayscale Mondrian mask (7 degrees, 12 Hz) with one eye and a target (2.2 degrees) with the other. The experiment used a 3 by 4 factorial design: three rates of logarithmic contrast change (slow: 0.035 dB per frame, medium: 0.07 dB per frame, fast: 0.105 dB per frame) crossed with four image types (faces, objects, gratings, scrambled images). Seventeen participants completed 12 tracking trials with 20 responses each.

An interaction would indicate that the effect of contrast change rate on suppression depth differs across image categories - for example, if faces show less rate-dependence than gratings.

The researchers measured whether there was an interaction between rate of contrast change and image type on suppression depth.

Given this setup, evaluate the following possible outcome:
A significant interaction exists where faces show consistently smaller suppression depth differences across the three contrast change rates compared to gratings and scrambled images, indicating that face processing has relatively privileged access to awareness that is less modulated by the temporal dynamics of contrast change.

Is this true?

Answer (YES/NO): NO